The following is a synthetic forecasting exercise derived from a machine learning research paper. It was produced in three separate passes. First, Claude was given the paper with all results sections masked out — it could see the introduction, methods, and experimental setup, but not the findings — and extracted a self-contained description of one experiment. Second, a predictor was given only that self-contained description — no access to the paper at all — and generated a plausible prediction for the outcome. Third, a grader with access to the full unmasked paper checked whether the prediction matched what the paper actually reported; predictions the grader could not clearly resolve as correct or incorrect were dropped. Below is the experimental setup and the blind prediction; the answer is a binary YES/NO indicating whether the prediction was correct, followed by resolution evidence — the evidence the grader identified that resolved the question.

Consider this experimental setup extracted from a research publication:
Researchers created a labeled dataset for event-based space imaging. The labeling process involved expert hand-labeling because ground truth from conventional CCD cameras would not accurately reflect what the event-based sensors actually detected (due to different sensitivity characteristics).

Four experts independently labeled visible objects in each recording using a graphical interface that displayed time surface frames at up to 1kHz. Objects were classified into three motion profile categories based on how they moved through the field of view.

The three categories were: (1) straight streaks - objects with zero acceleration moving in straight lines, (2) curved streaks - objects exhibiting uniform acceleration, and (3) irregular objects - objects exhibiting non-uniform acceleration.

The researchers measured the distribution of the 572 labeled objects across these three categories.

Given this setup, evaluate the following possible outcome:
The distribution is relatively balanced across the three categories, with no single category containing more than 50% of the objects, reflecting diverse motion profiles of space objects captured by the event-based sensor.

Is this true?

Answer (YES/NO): NO